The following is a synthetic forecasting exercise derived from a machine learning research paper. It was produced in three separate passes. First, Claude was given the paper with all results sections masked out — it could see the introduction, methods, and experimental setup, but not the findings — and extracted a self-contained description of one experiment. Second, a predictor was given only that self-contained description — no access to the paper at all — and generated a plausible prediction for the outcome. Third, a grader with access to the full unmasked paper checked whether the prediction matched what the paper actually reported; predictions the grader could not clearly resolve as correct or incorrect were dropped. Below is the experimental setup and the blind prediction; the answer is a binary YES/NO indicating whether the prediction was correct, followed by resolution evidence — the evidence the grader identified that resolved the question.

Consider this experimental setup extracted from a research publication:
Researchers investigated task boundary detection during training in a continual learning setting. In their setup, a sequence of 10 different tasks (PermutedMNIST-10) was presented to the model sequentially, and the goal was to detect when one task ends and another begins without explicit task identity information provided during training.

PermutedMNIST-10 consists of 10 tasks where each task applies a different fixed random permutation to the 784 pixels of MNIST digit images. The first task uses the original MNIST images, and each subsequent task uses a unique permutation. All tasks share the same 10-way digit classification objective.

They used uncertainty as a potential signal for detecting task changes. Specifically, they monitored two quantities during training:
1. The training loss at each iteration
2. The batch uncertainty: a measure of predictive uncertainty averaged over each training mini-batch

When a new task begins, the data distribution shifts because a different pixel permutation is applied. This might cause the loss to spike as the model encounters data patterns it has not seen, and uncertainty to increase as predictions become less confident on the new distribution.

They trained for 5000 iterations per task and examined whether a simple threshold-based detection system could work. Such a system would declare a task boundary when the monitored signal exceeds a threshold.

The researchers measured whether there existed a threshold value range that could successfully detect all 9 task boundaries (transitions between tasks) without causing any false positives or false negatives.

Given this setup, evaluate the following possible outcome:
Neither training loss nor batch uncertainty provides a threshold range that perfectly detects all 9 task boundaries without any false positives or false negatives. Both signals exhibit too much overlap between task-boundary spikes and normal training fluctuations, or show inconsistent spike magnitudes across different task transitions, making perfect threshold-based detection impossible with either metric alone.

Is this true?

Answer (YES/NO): NO